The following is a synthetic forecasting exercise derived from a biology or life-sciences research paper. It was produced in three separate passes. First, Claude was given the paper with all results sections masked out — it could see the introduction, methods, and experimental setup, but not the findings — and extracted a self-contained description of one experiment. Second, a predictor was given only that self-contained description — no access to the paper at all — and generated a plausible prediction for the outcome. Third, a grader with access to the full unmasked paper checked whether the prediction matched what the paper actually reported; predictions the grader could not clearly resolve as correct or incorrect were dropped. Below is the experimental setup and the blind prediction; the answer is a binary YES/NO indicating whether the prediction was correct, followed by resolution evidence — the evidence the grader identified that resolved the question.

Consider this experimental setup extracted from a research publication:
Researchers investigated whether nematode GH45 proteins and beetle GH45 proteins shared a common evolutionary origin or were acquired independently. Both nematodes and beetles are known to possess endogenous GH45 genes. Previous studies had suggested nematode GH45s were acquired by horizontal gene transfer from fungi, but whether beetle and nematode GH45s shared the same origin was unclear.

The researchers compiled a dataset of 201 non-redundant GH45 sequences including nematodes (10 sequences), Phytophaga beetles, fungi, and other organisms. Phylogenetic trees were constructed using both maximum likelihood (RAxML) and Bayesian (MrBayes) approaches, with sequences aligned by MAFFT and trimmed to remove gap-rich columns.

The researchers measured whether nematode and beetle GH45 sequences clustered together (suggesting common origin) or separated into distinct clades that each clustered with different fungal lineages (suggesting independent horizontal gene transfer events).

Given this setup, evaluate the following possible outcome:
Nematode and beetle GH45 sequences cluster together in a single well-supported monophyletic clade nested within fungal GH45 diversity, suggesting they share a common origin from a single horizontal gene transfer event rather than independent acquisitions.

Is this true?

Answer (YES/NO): NO